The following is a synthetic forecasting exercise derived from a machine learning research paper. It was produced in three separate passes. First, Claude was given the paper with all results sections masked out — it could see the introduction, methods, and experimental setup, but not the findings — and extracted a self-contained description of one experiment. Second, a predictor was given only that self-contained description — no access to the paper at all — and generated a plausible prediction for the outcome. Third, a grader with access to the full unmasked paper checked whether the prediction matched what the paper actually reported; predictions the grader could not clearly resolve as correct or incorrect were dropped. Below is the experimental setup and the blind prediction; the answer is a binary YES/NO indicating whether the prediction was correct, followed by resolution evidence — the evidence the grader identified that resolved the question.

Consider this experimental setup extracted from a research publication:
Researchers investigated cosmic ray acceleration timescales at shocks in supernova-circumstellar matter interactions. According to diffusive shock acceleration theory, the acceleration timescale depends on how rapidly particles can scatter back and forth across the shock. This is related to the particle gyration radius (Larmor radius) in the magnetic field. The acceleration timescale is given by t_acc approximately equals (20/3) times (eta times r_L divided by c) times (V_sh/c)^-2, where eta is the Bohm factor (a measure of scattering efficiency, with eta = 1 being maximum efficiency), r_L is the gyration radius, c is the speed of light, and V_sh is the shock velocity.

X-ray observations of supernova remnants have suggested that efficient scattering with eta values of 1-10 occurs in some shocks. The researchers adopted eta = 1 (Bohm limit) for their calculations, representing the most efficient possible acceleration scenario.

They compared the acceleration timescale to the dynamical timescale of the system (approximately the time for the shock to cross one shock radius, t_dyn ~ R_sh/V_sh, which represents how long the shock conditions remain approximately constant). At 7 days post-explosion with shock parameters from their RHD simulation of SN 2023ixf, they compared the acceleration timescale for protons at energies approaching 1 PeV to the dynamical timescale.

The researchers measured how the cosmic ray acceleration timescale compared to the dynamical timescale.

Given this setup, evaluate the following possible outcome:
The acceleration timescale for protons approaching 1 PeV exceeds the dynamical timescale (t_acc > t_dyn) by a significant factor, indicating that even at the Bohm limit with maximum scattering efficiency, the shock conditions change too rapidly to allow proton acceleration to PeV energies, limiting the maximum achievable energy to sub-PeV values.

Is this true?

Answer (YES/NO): NO